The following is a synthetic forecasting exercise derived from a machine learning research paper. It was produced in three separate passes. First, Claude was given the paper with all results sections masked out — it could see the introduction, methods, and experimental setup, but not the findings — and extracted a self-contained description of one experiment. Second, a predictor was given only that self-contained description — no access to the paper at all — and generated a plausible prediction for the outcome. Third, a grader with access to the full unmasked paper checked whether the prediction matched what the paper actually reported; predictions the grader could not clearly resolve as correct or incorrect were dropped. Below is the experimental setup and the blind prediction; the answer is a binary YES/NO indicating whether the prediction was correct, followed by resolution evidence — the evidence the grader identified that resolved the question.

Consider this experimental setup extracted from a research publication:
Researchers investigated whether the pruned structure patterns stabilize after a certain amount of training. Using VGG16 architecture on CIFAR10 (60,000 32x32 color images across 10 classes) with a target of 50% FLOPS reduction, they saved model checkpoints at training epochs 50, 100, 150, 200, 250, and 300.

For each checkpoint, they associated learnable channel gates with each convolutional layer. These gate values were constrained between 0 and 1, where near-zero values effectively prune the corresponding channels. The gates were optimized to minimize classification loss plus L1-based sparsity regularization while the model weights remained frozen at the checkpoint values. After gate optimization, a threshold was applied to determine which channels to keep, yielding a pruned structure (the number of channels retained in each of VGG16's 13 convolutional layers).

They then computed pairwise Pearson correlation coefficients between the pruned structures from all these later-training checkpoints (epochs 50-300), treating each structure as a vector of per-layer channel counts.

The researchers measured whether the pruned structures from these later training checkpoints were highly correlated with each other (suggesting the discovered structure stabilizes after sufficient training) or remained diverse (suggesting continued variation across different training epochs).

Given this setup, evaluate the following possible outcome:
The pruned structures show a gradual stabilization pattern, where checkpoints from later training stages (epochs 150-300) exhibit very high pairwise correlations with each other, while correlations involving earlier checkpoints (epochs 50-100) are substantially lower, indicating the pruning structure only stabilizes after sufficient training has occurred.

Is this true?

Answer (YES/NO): NO